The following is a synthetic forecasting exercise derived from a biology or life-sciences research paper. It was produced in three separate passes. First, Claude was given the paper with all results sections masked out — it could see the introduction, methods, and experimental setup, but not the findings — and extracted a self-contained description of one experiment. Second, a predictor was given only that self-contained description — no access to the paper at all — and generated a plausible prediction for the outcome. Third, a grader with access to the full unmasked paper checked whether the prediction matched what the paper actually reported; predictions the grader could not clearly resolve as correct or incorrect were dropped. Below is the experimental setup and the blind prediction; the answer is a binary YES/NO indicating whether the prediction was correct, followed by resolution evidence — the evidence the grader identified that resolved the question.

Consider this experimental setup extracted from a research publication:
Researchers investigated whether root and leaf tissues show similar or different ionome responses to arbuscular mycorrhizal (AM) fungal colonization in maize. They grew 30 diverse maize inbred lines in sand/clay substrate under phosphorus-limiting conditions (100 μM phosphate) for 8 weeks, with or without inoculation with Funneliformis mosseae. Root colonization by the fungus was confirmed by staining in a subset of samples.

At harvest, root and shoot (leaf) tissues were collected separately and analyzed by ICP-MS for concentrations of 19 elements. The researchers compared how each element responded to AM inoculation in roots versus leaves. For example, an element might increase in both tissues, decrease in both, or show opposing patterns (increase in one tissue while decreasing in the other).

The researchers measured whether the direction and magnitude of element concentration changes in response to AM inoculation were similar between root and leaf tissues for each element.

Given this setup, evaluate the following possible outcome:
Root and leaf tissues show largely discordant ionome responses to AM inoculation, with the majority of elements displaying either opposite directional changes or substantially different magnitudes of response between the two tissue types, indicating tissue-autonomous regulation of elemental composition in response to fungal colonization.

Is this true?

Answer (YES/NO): NO